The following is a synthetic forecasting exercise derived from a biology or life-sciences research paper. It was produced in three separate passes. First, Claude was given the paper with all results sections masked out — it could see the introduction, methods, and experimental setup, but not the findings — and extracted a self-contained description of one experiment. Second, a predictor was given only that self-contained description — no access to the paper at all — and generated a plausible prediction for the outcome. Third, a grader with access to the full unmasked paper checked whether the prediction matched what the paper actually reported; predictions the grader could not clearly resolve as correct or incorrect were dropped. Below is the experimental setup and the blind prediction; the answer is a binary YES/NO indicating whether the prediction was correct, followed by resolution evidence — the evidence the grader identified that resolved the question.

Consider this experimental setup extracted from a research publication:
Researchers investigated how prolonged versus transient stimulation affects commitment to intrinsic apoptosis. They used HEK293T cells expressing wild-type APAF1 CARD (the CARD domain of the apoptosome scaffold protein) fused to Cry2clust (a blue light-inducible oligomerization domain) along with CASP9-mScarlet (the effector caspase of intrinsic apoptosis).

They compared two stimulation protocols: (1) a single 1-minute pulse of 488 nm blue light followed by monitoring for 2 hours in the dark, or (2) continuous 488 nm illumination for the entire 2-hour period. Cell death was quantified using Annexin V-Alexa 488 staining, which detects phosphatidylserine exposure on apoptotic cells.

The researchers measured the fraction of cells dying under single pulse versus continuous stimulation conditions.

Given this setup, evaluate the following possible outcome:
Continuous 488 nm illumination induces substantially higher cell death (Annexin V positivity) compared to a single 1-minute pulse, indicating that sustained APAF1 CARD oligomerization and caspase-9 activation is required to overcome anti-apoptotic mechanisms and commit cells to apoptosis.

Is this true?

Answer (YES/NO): YES